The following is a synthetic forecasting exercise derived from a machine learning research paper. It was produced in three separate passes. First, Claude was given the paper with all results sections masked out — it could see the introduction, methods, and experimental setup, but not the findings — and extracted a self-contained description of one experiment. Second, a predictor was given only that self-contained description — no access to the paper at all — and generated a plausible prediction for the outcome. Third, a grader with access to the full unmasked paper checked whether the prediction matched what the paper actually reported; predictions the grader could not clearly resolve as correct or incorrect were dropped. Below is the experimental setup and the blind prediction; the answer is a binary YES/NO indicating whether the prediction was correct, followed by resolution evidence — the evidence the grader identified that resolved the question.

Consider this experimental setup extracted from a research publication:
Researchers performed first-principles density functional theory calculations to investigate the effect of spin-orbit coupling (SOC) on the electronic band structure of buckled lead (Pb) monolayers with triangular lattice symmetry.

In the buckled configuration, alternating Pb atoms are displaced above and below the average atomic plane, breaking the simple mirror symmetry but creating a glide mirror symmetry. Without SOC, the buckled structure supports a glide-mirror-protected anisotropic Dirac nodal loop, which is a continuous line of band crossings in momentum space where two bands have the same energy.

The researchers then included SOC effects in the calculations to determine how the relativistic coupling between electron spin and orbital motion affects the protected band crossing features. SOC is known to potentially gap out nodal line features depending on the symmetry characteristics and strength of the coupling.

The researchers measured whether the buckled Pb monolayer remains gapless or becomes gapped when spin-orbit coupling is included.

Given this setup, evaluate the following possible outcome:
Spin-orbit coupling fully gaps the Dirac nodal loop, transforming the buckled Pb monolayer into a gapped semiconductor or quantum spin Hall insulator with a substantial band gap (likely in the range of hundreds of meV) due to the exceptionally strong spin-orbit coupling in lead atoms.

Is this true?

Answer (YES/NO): YES